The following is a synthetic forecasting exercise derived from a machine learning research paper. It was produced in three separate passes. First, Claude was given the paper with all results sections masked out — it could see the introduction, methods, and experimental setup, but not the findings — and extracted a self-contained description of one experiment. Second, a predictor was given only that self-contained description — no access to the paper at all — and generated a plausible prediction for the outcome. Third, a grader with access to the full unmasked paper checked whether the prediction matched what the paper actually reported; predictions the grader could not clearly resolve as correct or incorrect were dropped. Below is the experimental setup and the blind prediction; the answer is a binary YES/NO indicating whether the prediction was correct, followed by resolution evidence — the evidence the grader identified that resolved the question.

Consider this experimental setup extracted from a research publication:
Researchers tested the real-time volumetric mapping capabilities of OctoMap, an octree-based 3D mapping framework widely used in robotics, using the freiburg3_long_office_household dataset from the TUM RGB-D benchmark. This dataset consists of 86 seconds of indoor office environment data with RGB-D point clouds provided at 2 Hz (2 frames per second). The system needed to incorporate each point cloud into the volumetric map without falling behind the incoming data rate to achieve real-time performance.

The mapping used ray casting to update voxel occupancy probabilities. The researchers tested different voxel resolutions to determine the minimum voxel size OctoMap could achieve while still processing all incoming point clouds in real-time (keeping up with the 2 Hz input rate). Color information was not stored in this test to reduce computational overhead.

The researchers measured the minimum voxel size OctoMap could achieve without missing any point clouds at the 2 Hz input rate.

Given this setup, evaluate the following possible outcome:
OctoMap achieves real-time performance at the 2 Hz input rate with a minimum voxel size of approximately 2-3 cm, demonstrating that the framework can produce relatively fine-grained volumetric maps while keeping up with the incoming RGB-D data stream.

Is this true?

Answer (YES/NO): NO